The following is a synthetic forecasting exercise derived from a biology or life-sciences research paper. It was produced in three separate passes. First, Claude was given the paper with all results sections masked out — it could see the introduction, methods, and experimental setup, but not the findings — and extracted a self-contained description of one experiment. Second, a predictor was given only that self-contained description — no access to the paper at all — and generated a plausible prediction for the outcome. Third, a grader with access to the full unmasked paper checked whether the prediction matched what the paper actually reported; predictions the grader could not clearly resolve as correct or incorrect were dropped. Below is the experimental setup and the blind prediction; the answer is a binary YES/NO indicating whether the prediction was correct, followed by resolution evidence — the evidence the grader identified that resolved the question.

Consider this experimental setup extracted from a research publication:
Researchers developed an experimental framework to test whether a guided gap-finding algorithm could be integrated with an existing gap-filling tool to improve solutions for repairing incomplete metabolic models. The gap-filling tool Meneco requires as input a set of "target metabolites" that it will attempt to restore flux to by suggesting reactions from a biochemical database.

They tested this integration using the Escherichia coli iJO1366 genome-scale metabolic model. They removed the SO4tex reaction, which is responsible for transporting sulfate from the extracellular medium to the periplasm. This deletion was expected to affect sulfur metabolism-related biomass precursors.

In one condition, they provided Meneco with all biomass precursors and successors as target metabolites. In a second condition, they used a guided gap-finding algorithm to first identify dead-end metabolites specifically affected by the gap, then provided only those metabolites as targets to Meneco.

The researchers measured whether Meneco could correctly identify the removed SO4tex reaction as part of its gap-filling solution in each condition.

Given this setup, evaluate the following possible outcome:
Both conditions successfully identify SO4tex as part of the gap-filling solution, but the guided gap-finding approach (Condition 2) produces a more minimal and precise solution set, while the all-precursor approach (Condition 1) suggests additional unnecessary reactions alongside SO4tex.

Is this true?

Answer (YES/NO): NO